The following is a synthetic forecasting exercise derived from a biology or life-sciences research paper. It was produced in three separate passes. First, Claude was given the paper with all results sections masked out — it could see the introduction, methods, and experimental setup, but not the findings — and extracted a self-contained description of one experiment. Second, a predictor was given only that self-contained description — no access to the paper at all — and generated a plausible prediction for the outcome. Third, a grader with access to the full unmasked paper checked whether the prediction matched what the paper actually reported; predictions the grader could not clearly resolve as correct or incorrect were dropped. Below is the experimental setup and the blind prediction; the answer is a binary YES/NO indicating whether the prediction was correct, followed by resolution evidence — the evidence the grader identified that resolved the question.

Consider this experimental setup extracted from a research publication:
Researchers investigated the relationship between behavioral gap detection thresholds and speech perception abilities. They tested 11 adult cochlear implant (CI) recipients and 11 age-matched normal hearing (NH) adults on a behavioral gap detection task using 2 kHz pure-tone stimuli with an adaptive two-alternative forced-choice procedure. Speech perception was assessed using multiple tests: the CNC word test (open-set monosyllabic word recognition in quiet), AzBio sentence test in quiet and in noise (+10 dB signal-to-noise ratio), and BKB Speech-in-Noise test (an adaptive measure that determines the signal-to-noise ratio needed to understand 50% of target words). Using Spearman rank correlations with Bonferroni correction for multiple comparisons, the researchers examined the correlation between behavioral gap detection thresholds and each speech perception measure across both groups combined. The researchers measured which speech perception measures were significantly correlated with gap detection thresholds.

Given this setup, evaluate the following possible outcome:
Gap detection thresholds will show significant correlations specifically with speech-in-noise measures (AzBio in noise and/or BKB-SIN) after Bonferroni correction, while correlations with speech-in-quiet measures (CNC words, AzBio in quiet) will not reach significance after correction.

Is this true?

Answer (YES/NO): YES